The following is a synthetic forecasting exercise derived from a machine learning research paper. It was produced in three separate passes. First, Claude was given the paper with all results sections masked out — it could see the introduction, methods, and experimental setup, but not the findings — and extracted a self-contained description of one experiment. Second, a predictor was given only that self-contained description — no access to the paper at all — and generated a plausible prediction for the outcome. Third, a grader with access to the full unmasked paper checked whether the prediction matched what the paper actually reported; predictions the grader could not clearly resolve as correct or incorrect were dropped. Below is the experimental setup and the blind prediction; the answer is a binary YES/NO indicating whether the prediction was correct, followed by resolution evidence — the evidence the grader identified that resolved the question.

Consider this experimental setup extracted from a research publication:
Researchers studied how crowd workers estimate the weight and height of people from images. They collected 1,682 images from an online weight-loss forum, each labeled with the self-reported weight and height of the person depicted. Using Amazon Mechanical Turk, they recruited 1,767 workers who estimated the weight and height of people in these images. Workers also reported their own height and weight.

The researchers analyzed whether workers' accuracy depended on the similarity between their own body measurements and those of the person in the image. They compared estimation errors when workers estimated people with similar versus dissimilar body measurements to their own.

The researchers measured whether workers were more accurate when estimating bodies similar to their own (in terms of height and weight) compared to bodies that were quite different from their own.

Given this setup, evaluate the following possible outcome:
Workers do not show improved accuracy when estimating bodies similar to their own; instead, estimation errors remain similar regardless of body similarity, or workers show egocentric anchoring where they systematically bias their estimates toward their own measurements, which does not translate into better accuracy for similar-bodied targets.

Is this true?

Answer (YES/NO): NO